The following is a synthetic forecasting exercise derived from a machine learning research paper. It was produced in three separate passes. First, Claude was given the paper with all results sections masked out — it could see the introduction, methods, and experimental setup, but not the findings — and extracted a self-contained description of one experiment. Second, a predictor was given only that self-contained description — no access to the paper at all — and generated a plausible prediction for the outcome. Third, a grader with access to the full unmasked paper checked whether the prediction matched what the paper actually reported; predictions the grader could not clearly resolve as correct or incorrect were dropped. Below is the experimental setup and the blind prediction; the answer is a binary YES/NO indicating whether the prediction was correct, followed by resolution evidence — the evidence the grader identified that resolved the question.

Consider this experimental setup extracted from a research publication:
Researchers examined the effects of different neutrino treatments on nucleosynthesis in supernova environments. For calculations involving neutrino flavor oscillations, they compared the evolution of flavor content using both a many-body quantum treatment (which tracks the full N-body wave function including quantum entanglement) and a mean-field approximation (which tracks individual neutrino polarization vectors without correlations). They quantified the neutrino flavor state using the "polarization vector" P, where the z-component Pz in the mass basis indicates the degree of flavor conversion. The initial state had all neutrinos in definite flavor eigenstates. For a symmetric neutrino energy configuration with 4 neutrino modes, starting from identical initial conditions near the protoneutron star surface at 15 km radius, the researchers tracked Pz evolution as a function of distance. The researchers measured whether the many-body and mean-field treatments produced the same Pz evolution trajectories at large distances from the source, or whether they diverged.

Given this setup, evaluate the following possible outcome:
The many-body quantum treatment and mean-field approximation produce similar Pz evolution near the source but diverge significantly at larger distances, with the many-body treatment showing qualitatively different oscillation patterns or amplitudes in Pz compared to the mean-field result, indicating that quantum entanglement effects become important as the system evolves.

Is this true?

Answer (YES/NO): YES